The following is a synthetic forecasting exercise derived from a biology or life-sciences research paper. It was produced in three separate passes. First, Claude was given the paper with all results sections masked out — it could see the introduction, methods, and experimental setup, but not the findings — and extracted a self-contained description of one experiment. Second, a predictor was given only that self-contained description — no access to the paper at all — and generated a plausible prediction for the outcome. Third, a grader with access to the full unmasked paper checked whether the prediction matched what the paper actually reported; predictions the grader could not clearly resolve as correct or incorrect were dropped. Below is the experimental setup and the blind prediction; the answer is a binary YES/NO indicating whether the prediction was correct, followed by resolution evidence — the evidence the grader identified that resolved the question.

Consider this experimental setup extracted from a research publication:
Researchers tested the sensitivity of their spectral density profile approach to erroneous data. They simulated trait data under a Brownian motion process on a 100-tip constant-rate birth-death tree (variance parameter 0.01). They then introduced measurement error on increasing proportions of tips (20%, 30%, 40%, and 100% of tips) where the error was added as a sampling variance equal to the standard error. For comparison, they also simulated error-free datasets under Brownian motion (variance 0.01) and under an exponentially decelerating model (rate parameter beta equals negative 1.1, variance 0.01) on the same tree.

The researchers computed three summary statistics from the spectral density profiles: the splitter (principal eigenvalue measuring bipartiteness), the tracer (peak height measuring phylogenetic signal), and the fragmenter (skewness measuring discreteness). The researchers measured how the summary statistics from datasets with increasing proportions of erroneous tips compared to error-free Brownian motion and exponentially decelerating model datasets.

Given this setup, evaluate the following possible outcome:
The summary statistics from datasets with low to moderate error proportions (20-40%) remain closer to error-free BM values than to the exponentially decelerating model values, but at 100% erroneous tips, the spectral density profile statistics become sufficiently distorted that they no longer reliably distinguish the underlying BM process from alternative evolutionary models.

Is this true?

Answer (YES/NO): NO